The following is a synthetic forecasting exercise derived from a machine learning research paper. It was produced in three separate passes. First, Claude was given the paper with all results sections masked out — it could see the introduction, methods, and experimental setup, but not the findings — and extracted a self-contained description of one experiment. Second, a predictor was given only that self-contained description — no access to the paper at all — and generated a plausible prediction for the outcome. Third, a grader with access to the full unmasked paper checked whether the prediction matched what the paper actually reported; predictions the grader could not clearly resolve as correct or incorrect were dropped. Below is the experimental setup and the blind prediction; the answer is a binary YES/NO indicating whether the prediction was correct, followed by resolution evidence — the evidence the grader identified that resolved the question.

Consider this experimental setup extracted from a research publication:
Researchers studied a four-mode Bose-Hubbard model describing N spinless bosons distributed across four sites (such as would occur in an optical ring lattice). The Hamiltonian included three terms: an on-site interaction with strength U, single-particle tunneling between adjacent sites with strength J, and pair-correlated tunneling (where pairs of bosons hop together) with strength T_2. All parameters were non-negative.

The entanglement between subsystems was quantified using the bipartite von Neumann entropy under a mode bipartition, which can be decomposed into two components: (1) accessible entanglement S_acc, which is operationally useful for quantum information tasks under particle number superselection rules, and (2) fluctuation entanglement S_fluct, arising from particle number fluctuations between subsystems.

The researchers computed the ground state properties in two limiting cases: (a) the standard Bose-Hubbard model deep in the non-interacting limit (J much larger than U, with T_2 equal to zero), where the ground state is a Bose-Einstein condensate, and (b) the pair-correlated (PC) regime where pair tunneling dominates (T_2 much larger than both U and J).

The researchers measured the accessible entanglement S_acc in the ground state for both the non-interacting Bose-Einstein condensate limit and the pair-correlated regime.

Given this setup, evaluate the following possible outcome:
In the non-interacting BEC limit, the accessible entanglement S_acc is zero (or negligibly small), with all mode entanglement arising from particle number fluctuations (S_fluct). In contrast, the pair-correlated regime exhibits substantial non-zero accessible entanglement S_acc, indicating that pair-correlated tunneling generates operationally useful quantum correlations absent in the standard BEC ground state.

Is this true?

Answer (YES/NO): YES